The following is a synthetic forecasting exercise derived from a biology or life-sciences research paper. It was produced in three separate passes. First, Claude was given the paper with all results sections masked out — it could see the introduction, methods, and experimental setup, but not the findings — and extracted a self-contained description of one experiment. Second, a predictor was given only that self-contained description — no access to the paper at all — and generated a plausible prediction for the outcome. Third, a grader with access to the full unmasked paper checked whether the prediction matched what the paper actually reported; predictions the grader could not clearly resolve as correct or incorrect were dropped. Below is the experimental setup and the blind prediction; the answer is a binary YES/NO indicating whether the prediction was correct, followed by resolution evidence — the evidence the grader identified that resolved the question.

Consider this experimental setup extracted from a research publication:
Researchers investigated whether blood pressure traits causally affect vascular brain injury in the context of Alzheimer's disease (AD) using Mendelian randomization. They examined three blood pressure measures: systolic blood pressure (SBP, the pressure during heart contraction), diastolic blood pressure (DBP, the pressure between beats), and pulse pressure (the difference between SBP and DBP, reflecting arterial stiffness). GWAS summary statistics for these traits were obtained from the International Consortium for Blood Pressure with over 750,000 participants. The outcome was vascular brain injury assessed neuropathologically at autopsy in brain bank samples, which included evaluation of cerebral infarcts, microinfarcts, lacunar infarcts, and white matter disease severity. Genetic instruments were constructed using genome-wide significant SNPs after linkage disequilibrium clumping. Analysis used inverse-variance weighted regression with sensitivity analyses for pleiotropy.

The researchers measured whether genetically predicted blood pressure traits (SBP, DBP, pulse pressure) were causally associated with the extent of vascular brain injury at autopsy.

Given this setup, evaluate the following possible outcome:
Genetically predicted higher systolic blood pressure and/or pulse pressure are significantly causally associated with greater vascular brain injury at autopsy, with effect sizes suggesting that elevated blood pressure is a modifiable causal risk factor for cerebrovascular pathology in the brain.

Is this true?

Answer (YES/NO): YES